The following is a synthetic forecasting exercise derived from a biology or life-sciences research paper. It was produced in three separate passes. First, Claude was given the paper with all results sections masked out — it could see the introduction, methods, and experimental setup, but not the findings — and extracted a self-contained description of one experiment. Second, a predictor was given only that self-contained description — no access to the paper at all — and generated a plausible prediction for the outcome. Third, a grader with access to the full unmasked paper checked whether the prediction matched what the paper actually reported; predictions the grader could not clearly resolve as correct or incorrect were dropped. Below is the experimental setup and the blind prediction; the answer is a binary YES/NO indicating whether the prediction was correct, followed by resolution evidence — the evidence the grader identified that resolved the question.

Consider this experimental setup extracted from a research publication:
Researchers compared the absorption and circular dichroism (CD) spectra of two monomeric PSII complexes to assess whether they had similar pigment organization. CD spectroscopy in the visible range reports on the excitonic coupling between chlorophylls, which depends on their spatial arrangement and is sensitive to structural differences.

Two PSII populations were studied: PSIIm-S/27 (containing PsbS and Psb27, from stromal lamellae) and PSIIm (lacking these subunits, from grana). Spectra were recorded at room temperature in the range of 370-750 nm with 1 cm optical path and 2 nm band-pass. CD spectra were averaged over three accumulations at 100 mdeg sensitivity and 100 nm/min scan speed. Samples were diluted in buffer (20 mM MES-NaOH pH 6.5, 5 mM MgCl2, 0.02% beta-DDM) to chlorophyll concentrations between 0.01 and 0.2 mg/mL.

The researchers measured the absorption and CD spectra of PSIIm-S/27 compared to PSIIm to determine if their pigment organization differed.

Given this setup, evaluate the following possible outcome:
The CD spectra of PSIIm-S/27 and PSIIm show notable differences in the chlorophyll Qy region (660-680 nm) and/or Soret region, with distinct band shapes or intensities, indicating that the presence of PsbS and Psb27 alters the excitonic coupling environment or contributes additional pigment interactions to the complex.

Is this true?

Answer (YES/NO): NO